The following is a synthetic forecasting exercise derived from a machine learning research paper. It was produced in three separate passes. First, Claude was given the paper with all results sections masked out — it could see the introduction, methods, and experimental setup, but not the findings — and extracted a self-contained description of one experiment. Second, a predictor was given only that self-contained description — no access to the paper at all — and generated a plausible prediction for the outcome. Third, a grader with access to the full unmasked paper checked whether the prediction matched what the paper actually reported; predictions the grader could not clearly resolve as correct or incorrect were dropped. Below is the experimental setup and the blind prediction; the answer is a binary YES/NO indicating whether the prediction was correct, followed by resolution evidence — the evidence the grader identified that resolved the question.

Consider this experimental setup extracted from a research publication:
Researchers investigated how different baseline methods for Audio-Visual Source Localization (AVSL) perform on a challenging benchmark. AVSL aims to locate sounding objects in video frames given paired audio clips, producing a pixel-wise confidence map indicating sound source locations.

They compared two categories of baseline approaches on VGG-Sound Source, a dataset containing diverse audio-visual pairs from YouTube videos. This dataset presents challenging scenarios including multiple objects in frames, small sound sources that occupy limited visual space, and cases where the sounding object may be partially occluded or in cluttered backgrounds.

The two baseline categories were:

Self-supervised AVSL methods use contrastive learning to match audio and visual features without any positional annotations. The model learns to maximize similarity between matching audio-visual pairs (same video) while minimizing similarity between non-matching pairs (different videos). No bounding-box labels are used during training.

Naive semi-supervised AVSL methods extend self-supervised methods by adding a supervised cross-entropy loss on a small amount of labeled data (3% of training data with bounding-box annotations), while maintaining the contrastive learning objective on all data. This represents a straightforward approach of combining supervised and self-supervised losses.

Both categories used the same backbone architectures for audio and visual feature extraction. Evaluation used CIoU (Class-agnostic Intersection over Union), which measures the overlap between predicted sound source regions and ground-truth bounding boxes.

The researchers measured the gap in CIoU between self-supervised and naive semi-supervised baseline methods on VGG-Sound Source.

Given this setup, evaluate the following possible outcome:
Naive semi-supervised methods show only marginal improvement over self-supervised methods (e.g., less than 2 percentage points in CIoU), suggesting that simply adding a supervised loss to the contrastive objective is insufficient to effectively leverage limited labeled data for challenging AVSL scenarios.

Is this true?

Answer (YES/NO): YES